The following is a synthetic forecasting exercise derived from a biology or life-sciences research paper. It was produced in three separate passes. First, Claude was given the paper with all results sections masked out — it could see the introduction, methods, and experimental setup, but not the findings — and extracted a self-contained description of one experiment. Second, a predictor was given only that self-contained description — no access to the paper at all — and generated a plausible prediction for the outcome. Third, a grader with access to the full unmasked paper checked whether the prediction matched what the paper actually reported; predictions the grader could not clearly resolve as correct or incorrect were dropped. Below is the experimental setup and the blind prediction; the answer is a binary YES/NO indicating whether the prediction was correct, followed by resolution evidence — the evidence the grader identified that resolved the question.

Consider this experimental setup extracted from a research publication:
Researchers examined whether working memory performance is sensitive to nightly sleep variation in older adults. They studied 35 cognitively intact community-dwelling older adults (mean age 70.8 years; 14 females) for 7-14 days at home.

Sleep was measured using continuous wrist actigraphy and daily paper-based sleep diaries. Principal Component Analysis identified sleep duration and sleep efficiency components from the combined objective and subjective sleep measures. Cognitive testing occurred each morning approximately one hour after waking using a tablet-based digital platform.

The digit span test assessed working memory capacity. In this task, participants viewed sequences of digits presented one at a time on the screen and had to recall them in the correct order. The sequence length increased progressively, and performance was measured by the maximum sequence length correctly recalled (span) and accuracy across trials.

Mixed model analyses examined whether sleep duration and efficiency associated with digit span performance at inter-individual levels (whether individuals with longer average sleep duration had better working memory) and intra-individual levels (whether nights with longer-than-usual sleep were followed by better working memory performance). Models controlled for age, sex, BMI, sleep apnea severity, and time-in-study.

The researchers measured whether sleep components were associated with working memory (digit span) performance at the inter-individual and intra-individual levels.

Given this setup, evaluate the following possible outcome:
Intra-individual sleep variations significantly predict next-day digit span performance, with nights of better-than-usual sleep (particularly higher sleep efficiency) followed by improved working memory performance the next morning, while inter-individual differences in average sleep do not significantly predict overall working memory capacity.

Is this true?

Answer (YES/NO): NO